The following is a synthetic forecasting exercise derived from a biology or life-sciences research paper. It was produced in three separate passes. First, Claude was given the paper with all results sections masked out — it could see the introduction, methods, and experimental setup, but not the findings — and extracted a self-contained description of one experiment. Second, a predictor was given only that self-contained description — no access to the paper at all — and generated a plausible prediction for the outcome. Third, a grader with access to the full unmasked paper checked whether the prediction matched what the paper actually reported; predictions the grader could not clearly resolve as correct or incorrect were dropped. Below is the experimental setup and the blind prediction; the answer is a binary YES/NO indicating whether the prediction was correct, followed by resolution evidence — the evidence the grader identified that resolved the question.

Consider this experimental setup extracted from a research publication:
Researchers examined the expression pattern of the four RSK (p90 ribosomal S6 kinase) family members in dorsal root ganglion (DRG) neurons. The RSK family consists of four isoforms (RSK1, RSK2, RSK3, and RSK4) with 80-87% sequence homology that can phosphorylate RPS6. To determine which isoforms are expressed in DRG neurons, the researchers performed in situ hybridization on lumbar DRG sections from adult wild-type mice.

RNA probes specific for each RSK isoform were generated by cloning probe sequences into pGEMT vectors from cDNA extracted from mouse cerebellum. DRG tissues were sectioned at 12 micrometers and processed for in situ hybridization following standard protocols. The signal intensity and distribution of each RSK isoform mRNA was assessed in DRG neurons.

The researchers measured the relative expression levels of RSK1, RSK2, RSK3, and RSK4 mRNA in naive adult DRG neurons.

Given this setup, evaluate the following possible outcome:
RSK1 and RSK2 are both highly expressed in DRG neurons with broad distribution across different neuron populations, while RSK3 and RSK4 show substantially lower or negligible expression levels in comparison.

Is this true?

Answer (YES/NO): NO